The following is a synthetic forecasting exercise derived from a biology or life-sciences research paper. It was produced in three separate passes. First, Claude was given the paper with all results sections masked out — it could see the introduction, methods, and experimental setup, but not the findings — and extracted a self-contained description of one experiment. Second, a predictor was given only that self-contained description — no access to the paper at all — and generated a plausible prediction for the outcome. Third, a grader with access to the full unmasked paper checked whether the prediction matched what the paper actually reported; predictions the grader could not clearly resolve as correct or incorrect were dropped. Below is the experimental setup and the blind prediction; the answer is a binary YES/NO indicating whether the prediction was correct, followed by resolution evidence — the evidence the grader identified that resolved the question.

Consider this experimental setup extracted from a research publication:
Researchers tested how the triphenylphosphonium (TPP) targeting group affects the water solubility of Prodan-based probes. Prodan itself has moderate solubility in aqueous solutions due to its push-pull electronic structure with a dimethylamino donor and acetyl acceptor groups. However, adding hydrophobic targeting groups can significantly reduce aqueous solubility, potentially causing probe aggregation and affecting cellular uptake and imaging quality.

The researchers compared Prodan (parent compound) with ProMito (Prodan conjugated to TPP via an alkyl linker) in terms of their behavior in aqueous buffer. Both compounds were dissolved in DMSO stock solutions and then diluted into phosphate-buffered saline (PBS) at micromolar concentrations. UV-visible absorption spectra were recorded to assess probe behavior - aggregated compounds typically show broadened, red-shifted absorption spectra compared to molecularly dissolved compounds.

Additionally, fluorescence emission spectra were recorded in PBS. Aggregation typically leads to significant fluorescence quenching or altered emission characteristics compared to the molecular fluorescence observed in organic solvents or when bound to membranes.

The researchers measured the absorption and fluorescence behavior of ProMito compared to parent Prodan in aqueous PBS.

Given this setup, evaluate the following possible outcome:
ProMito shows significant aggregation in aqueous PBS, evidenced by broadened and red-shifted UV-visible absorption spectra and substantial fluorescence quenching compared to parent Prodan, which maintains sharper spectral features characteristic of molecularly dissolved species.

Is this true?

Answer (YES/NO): NO